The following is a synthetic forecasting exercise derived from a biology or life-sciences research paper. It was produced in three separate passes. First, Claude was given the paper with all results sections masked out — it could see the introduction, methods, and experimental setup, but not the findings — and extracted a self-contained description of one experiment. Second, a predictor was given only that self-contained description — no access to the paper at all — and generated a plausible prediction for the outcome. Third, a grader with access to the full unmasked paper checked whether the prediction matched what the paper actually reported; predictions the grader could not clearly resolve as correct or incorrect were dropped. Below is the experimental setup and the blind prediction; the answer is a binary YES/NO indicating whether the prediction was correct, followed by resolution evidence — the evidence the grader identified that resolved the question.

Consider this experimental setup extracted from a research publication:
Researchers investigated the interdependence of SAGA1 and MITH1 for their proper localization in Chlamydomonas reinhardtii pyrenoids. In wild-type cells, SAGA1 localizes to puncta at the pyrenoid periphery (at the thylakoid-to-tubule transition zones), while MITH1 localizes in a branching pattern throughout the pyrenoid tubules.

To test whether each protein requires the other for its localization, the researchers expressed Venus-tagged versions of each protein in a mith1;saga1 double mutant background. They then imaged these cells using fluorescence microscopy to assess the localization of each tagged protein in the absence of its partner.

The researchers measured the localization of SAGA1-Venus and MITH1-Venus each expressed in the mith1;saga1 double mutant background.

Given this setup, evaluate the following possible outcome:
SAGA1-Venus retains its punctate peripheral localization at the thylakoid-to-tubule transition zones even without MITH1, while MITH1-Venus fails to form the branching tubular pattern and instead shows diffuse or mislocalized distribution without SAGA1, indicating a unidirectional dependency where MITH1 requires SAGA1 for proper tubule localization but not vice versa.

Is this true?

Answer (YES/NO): YES